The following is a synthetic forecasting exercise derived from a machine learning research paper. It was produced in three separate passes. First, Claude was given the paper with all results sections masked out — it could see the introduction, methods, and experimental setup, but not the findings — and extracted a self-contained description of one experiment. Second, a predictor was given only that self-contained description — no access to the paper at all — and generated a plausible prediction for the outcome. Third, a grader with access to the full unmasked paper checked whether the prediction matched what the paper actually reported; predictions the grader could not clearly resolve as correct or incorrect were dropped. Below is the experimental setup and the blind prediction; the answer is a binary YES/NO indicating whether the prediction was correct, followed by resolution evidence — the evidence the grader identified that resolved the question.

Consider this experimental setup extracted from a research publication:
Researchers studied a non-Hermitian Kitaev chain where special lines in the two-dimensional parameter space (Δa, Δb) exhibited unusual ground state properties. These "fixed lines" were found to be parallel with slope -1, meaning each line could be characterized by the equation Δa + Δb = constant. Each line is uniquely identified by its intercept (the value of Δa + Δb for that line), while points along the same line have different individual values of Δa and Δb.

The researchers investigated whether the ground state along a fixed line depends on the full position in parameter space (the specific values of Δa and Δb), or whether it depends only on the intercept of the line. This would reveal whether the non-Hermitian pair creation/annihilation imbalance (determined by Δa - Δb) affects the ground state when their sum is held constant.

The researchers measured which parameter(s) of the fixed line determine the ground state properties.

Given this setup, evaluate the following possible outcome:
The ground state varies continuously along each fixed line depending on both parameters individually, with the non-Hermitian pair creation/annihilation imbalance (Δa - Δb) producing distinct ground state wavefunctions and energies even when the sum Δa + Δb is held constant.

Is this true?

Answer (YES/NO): NO